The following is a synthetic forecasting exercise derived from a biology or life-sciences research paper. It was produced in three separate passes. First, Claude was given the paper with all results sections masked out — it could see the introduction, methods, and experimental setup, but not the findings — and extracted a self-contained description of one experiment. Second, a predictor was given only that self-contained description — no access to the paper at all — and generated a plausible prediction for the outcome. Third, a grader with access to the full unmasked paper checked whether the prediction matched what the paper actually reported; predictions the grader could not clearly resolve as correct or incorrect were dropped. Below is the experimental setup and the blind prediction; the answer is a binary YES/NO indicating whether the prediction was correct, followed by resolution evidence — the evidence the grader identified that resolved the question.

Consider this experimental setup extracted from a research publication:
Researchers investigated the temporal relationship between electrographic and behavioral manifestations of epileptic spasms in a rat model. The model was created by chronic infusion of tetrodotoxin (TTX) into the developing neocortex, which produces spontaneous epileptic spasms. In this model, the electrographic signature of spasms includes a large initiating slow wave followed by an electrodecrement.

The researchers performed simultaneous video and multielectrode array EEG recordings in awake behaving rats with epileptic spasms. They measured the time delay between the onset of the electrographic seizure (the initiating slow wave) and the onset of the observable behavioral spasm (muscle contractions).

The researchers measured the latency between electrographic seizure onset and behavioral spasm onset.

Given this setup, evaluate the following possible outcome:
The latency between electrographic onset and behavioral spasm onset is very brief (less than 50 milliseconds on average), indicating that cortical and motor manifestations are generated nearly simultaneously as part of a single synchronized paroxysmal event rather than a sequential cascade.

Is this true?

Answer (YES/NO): NO